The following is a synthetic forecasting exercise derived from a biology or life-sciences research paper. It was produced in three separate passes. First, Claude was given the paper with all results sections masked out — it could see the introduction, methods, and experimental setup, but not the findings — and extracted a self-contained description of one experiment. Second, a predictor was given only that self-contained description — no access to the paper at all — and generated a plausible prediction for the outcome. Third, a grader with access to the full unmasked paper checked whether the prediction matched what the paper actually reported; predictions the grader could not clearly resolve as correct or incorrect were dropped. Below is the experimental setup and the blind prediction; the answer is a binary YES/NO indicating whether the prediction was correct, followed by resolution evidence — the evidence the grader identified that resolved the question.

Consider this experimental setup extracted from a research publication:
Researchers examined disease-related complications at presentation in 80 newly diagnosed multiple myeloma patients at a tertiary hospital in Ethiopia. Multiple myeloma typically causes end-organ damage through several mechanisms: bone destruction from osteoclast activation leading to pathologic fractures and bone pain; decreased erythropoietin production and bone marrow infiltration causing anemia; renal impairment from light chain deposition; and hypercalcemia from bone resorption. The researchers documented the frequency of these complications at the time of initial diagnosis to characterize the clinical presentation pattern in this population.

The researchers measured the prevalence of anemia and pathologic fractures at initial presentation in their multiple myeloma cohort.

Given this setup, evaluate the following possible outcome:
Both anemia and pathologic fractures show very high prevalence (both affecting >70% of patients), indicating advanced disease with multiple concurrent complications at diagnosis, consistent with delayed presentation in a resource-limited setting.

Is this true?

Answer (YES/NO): NO